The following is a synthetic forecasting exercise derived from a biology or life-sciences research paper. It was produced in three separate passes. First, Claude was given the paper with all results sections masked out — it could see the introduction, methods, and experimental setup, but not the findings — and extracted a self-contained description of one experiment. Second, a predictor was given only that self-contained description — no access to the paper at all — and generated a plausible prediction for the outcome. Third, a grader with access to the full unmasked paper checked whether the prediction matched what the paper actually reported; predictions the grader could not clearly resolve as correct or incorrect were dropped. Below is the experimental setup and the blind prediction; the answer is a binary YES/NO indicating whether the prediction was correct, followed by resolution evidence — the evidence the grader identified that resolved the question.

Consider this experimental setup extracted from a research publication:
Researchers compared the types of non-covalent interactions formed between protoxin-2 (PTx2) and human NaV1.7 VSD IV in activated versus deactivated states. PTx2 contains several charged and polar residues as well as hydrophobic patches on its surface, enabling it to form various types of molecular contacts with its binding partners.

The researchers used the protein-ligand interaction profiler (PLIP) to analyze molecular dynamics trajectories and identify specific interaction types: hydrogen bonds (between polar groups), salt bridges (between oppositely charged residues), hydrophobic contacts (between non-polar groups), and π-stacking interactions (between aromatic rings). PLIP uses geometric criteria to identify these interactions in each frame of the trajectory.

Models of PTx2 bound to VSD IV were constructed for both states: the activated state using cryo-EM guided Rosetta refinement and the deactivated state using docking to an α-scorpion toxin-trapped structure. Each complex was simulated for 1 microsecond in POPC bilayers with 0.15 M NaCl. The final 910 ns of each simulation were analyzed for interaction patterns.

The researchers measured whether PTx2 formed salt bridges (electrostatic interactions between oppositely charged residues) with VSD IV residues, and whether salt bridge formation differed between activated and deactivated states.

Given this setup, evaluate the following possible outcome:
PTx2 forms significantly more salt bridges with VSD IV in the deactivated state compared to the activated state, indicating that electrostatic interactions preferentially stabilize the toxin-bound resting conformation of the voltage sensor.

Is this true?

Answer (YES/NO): NO